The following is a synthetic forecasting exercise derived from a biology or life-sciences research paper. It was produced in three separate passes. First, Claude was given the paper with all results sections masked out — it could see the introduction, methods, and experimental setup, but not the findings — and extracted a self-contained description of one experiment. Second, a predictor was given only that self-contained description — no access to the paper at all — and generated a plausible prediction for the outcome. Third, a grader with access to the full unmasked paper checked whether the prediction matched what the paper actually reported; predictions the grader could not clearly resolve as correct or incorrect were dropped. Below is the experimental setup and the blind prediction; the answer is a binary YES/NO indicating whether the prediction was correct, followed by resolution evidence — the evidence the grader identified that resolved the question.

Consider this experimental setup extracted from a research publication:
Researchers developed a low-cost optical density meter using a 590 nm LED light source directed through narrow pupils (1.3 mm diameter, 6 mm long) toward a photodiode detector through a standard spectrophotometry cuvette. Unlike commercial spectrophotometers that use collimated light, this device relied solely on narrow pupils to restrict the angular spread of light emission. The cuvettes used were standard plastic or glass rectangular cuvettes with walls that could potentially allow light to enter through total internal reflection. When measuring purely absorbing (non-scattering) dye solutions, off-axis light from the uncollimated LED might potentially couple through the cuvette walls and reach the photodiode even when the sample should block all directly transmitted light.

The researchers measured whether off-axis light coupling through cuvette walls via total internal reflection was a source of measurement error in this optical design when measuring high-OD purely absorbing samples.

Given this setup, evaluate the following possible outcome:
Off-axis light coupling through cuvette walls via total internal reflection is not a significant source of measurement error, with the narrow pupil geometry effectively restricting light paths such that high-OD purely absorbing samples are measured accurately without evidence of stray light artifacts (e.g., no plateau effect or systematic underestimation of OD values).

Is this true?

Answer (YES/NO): NO